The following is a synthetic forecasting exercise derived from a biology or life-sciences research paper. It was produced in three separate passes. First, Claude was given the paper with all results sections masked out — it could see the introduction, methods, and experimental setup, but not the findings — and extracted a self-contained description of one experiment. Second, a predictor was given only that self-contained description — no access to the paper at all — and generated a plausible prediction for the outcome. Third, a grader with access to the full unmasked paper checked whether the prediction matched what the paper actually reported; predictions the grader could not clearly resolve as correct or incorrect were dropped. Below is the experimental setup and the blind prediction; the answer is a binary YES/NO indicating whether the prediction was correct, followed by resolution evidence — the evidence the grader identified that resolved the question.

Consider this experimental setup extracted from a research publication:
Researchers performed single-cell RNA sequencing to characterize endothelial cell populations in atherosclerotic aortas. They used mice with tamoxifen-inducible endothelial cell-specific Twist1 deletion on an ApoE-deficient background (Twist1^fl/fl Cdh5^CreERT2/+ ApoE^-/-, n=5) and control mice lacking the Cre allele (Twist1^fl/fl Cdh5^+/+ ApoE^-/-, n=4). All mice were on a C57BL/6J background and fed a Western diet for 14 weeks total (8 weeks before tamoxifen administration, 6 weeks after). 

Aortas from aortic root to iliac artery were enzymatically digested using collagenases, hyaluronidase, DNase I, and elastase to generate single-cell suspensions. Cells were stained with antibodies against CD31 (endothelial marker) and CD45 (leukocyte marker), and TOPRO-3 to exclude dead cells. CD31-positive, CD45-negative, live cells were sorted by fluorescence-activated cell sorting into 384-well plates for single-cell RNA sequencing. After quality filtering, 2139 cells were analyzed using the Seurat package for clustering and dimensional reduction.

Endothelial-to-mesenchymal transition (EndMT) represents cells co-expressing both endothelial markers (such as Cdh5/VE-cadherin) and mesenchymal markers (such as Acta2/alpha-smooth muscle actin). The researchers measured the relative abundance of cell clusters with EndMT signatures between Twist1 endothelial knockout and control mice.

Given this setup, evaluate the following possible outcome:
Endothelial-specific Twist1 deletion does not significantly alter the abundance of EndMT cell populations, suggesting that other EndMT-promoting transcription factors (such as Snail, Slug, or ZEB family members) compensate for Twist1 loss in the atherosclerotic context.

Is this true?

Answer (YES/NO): NO